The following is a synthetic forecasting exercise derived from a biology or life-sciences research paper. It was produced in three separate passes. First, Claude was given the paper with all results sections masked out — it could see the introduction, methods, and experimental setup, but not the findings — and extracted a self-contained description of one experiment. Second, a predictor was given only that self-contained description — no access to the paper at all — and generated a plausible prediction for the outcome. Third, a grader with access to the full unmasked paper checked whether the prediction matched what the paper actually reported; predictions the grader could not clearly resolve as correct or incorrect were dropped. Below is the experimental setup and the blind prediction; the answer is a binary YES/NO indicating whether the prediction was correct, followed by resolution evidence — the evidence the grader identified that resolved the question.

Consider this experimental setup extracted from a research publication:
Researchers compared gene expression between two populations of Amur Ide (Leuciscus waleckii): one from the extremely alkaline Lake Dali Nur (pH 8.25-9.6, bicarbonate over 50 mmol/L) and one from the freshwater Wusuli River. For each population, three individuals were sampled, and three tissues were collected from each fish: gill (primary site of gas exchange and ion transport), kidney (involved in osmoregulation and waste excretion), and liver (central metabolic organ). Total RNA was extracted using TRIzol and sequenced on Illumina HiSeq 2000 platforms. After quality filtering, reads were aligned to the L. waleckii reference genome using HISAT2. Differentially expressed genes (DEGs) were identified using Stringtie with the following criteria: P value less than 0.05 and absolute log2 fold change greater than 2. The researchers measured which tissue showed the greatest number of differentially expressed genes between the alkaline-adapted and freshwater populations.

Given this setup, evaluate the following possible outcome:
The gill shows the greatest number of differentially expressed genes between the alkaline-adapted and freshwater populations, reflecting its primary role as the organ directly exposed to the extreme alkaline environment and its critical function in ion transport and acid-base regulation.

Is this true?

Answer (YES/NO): YES